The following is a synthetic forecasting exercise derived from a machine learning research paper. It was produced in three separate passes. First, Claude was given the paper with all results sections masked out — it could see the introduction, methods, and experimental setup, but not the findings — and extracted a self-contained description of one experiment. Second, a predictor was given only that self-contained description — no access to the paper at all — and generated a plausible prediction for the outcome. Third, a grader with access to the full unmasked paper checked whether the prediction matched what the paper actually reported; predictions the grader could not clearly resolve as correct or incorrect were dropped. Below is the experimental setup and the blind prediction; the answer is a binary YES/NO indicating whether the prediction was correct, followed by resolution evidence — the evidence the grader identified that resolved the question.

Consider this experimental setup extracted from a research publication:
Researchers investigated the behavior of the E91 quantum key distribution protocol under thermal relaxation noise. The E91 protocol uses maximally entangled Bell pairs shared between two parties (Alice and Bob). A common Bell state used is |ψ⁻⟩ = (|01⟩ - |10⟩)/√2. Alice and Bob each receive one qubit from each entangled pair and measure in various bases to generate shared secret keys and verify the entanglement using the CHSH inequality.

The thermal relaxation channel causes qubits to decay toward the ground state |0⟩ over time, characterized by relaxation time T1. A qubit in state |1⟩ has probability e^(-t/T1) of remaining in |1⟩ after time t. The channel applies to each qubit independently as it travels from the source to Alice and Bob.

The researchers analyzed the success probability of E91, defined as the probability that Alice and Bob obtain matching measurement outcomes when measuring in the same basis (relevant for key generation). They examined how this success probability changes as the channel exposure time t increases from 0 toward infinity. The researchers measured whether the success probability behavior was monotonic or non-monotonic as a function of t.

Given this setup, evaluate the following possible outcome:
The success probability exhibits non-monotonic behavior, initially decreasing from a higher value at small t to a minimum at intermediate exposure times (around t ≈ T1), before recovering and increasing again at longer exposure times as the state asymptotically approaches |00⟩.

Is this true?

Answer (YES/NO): YES